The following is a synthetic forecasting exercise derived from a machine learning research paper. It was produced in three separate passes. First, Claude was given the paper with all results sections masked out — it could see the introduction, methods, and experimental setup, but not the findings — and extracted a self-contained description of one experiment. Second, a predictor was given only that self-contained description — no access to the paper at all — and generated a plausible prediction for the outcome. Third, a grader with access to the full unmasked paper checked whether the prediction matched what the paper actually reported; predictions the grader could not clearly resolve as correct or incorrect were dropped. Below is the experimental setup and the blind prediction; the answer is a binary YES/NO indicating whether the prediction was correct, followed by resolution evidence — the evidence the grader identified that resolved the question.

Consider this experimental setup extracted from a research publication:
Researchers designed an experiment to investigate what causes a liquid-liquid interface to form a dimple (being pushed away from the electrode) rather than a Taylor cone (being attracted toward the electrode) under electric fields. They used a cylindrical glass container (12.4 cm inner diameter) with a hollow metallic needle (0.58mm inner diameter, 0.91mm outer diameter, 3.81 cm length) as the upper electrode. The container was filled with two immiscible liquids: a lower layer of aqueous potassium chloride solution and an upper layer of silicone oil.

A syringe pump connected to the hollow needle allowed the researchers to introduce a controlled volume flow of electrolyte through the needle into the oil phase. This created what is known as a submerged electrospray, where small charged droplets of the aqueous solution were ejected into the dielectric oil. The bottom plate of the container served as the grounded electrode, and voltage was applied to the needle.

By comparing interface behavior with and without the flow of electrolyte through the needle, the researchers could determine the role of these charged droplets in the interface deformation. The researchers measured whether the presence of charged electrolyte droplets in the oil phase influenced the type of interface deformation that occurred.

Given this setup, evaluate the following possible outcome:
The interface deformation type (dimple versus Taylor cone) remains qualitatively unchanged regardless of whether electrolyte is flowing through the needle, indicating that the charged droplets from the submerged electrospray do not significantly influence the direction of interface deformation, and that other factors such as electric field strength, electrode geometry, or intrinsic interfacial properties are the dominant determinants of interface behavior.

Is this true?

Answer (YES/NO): NO